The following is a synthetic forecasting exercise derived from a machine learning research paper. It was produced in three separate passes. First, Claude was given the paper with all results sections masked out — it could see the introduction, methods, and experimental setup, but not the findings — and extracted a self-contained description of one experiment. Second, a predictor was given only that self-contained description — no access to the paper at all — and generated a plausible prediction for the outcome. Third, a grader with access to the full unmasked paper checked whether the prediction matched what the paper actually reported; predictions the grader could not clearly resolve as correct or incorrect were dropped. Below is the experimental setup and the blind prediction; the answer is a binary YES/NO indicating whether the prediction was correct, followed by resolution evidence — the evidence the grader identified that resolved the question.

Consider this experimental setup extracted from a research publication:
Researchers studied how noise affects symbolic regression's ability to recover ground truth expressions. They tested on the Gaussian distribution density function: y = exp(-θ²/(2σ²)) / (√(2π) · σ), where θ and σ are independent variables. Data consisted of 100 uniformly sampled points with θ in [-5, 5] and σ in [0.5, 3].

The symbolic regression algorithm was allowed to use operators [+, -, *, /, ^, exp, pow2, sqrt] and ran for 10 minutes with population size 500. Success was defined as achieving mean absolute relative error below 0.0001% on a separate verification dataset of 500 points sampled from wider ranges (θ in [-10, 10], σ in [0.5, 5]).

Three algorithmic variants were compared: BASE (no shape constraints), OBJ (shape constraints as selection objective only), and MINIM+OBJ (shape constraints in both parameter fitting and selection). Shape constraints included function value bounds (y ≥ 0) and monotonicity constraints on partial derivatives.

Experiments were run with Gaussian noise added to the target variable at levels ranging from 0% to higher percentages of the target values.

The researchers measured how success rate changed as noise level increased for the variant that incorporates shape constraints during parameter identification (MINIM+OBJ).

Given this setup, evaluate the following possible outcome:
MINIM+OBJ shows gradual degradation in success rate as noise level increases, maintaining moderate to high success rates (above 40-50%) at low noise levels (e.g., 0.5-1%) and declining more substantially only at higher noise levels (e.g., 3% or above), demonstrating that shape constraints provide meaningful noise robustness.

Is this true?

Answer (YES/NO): NO